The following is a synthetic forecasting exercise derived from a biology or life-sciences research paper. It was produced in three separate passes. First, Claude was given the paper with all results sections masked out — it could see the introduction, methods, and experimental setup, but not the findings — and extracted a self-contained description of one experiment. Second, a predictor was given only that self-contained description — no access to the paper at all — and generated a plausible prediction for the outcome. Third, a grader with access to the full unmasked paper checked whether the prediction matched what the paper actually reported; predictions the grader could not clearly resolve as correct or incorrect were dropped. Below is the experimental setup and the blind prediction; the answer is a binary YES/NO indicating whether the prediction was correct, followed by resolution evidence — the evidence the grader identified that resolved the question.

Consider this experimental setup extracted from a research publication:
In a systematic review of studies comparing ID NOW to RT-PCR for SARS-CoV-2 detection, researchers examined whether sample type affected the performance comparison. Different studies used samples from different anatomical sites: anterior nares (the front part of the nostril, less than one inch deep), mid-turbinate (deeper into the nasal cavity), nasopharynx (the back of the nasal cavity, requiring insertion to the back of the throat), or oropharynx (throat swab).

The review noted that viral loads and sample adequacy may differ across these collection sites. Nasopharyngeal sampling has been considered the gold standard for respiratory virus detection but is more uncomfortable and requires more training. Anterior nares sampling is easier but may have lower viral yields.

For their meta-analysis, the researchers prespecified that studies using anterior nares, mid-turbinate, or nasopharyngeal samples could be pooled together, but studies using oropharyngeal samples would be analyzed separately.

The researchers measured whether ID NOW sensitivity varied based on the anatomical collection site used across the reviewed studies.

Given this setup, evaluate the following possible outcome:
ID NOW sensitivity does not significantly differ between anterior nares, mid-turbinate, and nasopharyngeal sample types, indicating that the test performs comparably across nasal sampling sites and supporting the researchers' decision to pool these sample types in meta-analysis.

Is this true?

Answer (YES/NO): YES